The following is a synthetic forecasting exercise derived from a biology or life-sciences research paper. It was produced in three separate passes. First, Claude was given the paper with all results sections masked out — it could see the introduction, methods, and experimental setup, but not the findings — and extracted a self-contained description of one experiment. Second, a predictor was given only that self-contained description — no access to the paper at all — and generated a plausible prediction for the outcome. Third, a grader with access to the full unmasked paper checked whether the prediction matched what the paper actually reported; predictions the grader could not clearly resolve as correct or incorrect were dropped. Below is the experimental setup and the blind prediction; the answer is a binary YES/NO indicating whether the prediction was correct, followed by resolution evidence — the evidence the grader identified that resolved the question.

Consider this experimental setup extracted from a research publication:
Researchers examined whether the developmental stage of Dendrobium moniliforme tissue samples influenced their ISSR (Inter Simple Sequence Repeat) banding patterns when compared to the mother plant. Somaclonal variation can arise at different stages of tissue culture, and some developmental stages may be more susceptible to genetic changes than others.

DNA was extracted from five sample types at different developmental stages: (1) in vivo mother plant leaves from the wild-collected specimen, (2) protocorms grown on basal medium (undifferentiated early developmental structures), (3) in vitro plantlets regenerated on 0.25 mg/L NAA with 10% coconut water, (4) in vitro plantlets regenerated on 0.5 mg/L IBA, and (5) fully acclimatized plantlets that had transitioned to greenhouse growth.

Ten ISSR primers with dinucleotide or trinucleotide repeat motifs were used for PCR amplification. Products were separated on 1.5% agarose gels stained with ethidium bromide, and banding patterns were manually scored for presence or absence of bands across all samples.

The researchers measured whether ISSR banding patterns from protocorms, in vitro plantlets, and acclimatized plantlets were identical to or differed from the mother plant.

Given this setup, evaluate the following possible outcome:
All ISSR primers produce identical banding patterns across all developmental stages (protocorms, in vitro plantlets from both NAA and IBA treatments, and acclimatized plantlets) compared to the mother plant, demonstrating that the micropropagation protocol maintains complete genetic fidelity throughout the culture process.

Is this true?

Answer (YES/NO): YES